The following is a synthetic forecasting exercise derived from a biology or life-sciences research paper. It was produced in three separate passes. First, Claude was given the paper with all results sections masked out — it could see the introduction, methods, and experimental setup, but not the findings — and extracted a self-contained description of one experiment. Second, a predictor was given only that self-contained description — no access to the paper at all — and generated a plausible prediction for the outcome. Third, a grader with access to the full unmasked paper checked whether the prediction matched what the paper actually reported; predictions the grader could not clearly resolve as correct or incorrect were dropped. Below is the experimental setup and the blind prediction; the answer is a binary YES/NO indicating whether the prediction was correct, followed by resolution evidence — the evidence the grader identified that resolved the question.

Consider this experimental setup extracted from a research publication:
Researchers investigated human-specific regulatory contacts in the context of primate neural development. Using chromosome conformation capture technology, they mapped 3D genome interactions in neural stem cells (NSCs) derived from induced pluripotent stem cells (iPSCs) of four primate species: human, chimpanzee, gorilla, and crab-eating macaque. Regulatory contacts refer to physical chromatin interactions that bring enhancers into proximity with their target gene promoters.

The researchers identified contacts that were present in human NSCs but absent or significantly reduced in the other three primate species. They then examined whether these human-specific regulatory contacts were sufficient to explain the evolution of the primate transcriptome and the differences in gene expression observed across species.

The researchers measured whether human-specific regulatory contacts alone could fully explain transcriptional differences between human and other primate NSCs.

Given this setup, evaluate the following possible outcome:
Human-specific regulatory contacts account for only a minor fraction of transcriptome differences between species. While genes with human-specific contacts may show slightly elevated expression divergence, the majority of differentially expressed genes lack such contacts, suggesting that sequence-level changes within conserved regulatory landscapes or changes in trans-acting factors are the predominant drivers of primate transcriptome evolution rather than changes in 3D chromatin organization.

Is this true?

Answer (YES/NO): NO